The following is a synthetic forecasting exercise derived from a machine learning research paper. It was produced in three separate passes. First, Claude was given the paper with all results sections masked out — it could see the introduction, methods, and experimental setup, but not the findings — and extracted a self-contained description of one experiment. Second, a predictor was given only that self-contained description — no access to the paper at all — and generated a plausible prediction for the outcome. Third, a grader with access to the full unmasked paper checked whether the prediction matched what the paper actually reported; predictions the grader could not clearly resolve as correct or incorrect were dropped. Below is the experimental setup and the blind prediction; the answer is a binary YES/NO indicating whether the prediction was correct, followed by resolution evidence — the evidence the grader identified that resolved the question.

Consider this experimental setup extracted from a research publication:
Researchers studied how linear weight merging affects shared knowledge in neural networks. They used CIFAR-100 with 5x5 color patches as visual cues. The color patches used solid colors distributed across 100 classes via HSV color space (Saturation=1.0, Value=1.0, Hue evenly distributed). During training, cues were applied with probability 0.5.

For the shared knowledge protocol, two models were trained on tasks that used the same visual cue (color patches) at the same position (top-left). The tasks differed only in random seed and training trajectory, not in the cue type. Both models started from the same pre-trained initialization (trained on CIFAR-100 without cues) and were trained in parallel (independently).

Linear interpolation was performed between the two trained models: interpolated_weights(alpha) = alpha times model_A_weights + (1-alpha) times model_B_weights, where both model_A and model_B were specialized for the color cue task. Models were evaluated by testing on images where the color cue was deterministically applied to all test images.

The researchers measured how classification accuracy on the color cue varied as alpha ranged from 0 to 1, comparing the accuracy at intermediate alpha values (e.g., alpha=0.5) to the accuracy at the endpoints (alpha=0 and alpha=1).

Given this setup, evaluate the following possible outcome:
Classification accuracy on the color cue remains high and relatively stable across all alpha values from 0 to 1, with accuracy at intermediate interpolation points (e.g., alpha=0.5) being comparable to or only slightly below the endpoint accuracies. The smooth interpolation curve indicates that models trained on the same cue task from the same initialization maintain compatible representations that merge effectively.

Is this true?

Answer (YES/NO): YES